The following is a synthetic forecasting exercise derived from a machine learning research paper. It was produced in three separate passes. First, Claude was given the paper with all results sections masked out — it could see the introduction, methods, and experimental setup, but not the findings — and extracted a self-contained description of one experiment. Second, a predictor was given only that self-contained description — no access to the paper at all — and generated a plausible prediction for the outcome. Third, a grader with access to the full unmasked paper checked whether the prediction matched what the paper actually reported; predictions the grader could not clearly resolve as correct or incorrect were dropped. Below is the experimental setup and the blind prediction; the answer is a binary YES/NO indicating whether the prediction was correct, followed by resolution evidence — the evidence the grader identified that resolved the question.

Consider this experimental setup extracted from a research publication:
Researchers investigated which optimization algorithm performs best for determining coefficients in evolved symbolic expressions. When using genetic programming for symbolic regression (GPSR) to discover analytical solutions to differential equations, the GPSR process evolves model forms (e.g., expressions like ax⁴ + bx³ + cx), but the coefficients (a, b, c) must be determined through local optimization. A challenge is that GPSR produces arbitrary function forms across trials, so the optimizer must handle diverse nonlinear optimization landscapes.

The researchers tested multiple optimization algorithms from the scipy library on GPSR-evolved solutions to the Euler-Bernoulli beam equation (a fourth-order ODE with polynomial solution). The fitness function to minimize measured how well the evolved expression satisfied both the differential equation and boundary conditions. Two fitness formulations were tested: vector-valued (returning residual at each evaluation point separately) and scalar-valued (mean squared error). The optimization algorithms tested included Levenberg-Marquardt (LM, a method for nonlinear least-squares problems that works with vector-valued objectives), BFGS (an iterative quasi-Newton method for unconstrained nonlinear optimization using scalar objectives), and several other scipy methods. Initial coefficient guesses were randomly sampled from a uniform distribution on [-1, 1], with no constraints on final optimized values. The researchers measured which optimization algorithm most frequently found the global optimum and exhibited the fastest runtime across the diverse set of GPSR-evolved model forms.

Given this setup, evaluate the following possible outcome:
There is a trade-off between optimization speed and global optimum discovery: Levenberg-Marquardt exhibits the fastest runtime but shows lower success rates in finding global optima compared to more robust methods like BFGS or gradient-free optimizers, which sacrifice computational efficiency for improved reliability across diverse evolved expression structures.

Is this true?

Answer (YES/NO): NO